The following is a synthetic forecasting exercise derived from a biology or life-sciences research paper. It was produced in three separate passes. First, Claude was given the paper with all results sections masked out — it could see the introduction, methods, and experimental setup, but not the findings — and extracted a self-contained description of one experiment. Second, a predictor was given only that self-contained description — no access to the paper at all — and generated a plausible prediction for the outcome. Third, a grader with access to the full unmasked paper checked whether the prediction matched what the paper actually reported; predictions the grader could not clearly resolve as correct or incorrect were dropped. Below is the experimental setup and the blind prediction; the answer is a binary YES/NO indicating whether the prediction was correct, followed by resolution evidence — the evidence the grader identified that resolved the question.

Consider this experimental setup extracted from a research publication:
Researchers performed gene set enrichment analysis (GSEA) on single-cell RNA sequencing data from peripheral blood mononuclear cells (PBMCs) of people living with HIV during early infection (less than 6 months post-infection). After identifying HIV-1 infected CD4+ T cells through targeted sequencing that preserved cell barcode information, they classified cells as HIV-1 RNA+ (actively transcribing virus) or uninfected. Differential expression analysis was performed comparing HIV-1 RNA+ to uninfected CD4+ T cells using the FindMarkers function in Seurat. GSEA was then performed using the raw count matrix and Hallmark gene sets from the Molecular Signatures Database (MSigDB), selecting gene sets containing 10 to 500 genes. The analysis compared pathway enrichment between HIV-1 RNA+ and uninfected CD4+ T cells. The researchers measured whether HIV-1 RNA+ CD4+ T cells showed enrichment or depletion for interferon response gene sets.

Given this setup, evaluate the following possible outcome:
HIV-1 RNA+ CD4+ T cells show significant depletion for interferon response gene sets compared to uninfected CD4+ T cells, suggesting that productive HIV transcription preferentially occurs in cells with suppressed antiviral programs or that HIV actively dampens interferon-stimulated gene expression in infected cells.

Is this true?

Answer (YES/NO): NO